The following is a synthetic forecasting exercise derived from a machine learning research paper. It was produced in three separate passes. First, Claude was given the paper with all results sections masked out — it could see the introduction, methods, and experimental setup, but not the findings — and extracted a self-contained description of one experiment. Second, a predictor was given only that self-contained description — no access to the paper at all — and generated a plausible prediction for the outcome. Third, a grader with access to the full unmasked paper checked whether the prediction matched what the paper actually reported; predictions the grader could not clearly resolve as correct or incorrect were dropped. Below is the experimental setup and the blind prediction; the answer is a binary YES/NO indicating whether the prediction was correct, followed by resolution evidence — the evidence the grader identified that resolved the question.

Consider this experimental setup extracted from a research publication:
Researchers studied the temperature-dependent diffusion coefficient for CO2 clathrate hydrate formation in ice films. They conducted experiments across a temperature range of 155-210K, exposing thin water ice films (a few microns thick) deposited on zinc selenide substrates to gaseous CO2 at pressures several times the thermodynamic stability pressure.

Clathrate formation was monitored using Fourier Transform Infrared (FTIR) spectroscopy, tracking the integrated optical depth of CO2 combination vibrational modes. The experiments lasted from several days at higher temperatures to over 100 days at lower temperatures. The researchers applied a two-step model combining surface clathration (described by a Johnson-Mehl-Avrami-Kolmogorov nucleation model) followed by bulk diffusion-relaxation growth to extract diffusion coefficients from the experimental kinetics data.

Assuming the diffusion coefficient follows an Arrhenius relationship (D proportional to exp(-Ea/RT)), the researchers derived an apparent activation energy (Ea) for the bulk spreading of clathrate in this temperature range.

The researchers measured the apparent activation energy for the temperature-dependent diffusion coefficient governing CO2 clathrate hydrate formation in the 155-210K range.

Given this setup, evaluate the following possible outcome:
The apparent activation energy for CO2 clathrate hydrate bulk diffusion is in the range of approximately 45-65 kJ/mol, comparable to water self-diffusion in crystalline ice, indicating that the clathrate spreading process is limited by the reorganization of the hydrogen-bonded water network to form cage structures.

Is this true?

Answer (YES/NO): NO